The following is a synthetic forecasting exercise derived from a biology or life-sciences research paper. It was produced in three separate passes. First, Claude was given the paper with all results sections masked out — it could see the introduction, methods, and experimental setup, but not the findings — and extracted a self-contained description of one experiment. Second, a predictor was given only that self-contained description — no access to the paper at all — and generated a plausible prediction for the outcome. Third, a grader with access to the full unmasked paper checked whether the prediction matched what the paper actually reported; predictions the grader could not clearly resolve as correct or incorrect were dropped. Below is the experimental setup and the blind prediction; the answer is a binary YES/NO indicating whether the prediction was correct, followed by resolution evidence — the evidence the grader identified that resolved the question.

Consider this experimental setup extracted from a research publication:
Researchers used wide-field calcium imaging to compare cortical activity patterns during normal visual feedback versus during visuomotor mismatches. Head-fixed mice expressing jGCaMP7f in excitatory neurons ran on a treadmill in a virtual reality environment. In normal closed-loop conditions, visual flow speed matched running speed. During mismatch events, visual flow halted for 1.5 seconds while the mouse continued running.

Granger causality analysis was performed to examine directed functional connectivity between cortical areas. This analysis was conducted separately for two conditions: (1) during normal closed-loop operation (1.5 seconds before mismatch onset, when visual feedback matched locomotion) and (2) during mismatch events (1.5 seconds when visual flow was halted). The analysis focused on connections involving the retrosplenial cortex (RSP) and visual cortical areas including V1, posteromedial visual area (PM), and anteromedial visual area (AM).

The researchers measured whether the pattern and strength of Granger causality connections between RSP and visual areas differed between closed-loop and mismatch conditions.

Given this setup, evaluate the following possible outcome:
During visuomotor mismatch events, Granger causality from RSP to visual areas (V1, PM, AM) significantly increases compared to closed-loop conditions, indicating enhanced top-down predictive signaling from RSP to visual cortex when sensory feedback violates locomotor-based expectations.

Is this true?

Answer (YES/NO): NO